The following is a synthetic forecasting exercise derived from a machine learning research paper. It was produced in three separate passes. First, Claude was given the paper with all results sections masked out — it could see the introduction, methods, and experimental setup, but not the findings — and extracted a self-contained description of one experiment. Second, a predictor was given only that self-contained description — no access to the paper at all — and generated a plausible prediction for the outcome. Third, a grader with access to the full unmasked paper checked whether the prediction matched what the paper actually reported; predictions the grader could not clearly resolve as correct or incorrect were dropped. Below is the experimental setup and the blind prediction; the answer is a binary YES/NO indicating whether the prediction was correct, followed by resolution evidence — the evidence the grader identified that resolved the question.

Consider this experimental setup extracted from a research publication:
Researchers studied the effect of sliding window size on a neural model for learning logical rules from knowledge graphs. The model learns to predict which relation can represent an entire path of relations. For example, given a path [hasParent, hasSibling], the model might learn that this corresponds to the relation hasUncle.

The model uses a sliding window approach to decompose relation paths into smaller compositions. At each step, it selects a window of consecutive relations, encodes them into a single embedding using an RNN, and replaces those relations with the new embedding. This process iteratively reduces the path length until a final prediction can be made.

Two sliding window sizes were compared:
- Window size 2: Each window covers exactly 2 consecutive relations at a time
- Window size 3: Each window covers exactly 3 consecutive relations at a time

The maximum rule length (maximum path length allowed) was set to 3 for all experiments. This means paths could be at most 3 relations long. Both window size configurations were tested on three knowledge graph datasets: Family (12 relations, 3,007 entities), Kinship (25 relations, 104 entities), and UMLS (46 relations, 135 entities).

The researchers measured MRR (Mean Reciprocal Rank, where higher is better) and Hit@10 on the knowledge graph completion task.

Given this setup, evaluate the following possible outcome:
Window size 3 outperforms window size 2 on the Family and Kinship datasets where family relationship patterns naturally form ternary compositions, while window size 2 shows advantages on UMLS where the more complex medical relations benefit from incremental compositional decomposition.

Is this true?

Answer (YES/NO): NO